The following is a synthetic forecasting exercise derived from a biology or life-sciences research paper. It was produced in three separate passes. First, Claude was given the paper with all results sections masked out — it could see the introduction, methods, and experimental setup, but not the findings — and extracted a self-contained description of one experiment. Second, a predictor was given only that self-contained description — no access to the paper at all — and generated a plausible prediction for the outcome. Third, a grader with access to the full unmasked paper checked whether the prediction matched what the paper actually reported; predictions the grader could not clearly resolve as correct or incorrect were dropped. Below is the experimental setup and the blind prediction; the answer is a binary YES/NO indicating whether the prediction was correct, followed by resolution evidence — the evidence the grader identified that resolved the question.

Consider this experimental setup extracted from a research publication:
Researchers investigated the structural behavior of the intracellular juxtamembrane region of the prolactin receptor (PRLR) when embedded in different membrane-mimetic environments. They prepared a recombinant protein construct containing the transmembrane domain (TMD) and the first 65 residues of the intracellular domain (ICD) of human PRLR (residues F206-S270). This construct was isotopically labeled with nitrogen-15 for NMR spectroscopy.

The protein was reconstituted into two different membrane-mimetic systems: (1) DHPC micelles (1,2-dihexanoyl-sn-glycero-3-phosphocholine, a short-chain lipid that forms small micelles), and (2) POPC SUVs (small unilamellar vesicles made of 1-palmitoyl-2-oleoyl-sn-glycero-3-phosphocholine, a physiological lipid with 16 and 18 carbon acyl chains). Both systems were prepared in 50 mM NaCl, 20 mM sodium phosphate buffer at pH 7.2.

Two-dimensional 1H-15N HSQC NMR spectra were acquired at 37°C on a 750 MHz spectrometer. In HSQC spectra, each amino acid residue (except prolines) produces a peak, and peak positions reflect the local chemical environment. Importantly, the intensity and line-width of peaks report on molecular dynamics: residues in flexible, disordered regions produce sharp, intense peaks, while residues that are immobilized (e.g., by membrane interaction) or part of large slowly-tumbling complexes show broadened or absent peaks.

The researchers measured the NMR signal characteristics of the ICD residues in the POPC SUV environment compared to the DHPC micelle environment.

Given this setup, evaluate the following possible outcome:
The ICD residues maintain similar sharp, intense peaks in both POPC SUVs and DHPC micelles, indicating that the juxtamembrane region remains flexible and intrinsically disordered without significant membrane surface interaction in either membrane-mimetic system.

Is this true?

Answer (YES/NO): NO